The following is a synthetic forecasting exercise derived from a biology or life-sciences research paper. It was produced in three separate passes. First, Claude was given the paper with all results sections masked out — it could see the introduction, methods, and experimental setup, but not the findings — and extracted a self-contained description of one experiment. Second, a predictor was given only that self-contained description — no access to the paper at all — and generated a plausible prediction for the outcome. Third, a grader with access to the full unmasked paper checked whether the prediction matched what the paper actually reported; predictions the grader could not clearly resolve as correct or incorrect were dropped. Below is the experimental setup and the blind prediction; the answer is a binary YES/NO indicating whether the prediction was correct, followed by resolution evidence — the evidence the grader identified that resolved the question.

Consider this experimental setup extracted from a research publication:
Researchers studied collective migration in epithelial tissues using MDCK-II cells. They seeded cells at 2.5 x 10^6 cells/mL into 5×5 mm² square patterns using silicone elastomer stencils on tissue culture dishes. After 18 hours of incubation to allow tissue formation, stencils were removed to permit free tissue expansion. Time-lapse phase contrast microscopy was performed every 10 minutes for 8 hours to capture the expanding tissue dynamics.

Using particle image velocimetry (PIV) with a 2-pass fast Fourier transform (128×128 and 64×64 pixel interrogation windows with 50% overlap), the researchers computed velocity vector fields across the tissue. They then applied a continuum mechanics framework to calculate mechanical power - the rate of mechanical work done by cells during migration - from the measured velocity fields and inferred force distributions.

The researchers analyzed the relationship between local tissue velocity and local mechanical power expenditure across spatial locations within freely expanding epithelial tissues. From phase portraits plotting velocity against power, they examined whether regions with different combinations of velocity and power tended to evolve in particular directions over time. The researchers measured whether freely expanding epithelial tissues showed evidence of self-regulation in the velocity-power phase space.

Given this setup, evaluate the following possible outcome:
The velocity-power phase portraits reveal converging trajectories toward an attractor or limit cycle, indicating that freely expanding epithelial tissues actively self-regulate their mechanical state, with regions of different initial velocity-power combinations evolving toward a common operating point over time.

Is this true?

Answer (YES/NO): YES